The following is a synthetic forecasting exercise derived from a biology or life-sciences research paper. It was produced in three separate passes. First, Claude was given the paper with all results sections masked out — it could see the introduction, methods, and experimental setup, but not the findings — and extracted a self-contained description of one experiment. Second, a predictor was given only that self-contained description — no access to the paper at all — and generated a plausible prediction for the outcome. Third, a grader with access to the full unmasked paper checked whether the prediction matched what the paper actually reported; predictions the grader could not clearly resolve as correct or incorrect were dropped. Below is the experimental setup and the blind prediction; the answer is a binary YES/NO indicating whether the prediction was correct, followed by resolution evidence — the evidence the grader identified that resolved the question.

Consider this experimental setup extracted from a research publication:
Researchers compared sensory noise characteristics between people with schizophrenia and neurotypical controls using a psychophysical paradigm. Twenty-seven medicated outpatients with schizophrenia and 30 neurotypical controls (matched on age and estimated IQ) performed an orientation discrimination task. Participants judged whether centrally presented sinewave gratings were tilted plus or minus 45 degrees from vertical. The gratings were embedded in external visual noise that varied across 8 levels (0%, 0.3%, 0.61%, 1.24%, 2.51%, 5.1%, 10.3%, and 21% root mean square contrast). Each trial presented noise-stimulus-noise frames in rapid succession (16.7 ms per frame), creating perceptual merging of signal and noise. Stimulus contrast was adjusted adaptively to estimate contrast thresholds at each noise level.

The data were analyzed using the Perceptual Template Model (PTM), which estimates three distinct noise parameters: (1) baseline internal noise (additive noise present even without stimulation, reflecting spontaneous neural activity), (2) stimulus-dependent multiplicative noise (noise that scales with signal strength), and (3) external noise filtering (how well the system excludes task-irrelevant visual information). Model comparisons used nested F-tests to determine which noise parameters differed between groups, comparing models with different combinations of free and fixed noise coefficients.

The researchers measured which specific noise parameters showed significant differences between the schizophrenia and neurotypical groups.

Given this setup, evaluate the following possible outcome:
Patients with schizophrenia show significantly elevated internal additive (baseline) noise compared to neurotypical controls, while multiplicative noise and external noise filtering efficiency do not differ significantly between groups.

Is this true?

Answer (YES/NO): NO